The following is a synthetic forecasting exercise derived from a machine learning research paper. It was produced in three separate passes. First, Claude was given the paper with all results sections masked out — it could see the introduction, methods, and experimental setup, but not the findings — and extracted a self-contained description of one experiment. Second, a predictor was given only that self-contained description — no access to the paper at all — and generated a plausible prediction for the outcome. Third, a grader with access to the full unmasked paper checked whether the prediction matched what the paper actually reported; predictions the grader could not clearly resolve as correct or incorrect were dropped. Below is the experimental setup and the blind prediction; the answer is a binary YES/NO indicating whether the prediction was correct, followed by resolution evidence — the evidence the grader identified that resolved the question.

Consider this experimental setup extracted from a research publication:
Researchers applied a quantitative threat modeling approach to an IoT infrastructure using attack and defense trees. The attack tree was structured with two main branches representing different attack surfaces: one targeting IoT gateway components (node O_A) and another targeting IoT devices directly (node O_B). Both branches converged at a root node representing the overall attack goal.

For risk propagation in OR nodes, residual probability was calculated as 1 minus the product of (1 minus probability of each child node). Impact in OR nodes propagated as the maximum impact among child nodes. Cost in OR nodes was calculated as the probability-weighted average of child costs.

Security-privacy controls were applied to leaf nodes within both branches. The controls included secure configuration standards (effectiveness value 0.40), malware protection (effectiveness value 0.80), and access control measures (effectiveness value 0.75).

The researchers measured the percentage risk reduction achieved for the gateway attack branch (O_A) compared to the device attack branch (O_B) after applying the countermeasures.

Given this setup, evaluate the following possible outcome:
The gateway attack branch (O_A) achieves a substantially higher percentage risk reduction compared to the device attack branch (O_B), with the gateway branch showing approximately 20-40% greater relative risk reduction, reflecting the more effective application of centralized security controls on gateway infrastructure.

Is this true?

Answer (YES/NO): NO